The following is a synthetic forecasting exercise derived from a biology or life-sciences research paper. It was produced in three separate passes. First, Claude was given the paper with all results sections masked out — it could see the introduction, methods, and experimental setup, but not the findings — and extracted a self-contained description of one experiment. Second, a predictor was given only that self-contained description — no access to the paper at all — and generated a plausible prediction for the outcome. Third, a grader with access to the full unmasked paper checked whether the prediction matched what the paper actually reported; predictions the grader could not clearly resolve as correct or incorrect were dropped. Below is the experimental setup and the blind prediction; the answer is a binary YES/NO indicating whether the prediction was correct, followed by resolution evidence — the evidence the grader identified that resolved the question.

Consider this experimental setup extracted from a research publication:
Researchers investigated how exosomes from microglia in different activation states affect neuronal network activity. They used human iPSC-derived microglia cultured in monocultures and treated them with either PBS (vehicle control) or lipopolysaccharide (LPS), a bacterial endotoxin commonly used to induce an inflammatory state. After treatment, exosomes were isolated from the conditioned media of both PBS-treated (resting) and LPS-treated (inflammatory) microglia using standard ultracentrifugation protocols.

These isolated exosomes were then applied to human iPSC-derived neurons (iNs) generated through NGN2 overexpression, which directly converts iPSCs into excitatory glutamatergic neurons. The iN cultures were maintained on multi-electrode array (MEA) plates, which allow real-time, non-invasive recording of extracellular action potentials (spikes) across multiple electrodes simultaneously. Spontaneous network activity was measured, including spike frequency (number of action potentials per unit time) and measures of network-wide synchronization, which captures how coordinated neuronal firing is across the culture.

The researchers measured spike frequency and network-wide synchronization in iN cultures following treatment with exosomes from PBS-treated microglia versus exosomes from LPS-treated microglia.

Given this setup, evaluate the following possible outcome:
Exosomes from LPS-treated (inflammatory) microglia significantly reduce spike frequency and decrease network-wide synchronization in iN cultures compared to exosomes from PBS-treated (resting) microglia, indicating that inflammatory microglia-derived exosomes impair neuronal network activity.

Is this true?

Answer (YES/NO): NO